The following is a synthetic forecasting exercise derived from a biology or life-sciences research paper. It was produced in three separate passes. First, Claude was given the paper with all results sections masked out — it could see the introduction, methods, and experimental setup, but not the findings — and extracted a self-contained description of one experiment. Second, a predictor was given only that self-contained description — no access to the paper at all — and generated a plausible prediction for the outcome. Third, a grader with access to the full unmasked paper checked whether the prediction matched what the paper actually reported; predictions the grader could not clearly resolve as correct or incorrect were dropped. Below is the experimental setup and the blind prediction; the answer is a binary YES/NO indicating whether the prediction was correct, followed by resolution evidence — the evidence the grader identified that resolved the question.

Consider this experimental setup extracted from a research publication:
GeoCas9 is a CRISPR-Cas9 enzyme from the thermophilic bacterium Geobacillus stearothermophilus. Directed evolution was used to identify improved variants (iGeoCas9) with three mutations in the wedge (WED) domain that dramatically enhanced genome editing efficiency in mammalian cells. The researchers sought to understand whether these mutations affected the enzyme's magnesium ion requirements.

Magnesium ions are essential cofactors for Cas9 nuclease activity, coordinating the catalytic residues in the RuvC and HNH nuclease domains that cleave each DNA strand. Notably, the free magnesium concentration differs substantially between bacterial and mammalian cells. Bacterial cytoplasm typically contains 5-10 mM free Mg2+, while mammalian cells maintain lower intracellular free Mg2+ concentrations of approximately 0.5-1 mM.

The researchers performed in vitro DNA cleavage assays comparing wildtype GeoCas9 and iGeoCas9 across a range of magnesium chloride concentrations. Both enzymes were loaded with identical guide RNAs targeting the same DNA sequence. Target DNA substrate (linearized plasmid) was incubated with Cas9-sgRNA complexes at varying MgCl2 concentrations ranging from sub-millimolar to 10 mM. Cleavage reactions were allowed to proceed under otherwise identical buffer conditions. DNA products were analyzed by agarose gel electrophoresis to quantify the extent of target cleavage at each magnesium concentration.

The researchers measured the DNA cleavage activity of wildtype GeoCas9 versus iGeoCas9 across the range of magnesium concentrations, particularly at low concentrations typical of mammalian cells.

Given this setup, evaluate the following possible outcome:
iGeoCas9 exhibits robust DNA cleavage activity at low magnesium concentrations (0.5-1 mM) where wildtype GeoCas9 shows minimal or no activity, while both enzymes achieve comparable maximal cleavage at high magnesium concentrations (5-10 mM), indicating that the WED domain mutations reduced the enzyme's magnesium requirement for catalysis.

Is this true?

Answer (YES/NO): NO